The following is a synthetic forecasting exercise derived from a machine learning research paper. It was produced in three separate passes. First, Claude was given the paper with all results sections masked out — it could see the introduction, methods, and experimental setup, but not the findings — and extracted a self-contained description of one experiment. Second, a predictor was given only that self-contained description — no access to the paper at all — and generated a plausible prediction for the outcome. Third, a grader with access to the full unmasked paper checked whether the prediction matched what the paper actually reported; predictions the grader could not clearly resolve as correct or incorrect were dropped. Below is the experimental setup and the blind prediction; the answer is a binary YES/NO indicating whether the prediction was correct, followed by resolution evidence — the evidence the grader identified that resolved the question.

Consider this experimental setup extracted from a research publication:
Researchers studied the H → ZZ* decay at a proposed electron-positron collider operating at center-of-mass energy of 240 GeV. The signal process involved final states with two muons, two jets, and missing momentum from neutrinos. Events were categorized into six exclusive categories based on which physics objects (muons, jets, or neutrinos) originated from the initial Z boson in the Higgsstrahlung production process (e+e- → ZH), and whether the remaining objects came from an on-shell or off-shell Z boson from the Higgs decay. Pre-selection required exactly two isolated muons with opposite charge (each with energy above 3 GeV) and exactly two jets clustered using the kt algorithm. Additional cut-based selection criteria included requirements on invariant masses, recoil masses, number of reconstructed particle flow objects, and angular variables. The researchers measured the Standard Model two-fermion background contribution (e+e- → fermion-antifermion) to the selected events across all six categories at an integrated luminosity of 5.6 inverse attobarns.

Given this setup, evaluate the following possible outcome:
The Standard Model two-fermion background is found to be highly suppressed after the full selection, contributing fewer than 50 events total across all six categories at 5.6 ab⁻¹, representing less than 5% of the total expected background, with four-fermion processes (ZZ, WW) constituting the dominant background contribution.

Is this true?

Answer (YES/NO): NO